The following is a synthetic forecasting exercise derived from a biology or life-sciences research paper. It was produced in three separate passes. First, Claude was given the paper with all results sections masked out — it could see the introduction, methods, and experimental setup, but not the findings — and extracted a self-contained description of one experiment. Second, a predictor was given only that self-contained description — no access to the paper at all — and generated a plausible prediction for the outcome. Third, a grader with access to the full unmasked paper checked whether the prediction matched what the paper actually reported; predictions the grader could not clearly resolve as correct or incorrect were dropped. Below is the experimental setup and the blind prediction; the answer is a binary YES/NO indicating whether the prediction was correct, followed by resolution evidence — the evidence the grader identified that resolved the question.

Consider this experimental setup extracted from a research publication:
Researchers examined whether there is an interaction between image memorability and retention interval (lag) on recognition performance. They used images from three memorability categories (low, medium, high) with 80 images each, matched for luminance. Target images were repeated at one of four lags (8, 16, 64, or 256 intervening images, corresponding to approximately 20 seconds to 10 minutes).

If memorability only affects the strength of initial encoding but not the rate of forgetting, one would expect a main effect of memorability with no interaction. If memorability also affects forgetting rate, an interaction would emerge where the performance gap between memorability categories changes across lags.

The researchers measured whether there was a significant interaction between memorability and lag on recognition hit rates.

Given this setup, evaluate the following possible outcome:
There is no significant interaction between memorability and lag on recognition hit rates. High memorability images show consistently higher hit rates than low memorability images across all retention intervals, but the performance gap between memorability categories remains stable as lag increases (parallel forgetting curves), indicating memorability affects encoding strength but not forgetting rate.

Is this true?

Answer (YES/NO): NO